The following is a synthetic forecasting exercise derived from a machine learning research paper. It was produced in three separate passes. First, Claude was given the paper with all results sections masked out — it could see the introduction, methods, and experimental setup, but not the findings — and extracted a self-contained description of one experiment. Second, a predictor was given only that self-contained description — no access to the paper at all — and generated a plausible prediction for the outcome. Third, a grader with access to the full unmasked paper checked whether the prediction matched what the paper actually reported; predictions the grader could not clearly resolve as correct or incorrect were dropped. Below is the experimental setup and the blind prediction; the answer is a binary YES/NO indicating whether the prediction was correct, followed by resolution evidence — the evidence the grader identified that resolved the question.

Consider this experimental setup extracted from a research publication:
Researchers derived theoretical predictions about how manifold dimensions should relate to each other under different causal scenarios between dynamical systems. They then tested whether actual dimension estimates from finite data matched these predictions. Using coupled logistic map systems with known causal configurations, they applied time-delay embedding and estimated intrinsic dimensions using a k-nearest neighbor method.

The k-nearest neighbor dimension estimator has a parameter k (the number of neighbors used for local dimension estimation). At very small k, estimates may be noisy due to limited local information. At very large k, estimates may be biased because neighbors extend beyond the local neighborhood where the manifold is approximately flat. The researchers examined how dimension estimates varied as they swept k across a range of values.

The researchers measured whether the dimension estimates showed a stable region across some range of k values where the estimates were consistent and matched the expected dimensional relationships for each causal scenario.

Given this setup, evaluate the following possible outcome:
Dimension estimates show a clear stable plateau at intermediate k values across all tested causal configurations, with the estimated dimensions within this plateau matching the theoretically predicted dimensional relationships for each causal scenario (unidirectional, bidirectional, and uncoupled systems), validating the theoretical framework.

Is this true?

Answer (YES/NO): YES